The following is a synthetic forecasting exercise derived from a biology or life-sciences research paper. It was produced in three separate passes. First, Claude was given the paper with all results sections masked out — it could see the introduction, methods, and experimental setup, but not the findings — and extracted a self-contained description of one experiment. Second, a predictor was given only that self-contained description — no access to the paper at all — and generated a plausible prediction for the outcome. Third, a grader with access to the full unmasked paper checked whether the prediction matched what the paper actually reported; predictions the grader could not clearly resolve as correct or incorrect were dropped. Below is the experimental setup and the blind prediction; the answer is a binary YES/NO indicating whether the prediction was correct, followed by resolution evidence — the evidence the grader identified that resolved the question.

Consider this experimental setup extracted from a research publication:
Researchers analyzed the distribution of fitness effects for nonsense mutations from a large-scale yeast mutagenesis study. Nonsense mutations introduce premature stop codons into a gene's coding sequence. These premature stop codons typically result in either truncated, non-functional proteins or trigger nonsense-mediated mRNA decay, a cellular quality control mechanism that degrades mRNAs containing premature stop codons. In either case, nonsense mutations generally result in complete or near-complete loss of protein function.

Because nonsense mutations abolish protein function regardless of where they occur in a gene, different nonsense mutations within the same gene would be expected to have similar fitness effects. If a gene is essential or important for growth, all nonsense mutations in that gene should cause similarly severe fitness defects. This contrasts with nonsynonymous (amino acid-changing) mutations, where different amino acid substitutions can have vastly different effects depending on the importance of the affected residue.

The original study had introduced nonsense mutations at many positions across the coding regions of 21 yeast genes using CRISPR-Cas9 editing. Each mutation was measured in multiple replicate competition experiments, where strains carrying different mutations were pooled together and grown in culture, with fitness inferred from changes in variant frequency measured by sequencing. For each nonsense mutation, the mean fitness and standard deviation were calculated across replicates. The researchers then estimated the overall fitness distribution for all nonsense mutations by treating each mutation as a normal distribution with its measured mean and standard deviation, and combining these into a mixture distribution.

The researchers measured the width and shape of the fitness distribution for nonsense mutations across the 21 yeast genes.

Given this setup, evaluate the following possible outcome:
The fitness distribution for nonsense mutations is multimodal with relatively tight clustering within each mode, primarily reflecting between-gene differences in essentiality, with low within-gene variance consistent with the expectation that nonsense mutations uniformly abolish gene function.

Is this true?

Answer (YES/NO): NO